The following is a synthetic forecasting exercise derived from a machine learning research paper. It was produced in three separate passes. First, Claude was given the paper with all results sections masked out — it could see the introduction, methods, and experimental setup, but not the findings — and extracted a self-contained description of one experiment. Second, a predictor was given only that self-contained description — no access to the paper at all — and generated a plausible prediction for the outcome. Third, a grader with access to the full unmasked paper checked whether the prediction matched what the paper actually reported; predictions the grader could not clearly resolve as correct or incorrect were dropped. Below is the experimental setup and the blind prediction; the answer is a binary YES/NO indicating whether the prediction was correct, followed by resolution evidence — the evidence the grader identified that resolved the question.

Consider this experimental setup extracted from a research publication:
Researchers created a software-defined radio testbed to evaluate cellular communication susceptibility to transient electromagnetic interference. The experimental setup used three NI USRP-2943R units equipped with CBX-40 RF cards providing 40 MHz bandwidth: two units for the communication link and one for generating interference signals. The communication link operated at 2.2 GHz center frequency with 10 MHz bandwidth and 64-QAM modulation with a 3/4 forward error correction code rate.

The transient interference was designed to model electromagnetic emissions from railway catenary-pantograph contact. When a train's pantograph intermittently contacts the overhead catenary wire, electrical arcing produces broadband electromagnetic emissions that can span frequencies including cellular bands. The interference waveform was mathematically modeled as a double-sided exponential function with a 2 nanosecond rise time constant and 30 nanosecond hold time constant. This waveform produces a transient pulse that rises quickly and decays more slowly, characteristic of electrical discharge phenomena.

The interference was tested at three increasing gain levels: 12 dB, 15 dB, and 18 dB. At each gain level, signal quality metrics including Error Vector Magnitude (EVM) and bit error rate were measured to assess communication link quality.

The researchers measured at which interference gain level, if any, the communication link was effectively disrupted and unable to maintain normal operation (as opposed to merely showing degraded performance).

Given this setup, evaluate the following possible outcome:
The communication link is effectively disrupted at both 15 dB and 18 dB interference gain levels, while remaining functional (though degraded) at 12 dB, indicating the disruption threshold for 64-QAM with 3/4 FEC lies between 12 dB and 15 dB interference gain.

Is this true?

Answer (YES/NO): NO